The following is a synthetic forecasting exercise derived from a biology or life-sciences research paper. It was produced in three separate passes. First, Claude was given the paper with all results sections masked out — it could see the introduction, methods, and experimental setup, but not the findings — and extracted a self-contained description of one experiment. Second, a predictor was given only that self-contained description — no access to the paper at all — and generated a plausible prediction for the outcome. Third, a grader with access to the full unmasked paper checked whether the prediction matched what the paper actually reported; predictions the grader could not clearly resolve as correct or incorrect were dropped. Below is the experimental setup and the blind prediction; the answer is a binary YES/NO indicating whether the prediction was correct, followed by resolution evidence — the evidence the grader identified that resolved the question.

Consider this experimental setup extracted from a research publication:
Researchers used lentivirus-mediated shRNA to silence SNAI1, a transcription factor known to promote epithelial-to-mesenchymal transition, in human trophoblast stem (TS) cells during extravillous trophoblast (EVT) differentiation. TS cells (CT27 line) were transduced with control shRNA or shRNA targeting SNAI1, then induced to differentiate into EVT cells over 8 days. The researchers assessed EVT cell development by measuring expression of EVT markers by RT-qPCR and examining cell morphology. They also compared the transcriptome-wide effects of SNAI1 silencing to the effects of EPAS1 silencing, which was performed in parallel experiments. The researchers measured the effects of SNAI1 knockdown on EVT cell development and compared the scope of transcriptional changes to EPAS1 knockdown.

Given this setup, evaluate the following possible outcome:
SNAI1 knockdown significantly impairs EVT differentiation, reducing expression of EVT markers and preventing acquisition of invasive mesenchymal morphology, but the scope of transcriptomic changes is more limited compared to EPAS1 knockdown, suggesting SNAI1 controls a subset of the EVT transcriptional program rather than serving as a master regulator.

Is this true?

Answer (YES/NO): NO